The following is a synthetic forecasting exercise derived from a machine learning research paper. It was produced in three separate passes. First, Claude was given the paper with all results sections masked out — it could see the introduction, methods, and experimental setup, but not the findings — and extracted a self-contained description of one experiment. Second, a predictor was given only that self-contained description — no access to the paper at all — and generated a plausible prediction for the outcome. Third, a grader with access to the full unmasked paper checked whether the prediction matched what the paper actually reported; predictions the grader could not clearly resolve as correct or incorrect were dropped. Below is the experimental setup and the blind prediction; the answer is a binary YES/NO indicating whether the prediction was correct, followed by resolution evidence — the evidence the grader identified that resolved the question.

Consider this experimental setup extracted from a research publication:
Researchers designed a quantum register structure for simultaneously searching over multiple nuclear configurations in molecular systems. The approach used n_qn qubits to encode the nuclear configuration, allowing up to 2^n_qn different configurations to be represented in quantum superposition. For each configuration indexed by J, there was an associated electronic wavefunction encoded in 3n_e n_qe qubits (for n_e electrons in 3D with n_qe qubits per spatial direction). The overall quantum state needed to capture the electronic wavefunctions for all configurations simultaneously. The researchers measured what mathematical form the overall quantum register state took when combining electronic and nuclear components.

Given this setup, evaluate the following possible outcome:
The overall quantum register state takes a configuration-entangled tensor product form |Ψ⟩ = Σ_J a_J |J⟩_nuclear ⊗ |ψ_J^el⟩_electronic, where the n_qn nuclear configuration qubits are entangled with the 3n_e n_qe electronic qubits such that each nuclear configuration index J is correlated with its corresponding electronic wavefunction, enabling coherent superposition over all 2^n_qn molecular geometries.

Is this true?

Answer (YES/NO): YES